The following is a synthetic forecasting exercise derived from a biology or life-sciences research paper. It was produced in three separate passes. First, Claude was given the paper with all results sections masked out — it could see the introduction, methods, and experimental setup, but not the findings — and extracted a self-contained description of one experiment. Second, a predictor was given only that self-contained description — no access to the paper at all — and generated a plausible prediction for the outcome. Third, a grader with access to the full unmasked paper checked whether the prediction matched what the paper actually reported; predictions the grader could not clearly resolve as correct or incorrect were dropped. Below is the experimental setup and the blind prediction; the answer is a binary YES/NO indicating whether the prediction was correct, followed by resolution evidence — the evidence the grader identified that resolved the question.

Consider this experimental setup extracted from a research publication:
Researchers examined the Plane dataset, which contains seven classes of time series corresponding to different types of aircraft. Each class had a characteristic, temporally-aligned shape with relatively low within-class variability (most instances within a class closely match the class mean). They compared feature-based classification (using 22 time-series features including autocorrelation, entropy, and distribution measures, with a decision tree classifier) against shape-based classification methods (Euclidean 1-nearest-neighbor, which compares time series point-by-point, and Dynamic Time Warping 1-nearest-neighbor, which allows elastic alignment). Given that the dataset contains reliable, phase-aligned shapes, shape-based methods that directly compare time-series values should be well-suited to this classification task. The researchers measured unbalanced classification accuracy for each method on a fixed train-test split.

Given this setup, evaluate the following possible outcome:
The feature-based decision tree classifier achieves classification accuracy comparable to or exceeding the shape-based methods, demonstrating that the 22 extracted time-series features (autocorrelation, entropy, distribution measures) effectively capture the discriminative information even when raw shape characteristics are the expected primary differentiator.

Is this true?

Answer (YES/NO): NO